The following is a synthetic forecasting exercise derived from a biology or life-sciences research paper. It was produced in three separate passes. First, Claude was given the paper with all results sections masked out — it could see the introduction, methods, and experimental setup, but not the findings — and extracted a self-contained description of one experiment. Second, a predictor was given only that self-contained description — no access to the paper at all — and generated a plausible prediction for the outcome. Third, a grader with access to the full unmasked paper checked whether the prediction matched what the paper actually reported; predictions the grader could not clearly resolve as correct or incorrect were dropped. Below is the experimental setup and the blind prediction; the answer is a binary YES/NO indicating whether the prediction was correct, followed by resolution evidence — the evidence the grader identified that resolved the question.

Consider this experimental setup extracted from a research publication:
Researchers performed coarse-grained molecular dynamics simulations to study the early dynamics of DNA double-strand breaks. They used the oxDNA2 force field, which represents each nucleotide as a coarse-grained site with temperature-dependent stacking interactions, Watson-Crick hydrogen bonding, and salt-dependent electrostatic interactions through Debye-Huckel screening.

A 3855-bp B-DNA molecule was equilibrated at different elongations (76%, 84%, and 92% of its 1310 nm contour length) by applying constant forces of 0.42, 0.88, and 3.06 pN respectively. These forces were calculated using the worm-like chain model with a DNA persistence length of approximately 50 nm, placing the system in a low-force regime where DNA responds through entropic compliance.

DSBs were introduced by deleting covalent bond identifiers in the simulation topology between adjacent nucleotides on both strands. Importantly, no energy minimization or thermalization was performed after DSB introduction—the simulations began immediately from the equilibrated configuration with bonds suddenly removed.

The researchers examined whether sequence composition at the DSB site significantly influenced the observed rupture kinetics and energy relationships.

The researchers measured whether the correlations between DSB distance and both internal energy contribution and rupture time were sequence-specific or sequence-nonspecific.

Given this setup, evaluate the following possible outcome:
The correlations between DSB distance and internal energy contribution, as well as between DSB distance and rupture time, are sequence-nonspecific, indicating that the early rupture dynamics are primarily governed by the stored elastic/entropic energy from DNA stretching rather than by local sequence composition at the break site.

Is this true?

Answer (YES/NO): NO